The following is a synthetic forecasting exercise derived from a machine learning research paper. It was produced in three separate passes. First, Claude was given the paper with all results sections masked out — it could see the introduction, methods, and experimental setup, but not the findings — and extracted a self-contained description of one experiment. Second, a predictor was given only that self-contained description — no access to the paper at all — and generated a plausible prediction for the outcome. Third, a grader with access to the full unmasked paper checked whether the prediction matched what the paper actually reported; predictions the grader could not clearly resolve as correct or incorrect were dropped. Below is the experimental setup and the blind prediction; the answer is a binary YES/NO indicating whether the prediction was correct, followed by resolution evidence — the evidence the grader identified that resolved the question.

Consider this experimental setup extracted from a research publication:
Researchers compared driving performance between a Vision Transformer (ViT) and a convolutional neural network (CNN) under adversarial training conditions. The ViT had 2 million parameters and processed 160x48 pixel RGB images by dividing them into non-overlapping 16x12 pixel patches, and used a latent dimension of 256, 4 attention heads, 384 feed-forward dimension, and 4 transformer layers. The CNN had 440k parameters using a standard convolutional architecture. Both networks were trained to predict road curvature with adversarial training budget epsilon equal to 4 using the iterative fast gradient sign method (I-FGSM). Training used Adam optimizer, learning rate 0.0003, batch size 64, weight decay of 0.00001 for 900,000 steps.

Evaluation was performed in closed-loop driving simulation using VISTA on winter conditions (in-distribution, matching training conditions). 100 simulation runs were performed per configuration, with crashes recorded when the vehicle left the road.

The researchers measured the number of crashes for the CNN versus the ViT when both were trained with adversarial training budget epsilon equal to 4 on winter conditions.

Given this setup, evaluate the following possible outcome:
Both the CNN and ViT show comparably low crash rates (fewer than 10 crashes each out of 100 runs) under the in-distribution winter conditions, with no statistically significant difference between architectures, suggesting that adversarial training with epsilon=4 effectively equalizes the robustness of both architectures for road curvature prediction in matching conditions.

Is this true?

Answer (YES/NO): NO